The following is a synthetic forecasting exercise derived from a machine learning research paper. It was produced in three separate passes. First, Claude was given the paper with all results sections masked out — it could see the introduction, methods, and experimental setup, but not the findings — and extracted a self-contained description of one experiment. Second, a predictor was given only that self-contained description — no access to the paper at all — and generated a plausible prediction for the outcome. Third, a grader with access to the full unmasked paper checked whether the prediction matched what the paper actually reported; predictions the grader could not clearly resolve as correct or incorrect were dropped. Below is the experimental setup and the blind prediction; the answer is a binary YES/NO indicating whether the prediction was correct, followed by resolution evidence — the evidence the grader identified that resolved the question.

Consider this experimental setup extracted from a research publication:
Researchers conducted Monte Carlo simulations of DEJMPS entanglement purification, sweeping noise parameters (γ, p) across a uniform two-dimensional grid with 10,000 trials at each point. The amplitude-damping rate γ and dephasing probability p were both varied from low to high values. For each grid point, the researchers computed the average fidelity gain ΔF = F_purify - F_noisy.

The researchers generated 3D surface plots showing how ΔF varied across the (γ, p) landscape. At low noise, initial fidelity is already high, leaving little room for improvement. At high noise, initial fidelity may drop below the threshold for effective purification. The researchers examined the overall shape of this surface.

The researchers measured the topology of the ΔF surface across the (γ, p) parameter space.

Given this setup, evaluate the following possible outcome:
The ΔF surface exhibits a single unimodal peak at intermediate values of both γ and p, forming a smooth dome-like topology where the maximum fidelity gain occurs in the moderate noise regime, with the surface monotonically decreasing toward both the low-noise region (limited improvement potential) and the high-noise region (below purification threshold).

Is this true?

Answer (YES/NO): NO